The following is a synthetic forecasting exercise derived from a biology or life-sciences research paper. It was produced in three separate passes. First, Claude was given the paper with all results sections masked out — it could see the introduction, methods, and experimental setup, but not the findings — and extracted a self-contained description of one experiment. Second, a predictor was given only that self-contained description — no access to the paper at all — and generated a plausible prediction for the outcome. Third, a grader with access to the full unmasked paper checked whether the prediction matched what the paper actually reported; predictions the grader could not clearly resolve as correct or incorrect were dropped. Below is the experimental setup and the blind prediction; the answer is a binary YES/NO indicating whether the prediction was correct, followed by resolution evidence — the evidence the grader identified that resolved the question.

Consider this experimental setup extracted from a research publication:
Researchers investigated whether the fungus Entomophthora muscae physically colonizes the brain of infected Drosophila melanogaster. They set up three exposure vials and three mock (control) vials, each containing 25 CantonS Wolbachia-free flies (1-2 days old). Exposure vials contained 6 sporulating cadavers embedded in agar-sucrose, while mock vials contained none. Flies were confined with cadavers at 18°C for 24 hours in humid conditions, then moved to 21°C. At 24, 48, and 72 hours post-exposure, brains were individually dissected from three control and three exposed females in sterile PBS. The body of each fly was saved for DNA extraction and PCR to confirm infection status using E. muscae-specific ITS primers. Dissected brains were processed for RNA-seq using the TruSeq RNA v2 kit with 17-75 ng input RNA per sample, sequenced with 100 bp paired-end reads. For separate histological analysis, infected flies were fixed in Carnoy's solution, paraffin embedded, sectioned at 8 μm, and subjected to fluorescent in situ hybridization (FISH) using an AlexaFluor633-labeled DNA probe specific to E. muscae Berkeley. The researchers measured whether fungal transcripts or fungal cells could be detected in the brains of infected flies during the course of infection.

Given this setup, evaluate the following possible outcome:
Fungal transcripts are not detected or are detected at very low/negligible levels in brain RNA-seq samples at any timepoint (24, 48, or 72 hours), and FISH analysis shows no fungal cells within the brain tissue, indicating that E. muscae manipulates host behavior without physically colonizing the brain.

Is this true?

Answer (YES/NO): NO